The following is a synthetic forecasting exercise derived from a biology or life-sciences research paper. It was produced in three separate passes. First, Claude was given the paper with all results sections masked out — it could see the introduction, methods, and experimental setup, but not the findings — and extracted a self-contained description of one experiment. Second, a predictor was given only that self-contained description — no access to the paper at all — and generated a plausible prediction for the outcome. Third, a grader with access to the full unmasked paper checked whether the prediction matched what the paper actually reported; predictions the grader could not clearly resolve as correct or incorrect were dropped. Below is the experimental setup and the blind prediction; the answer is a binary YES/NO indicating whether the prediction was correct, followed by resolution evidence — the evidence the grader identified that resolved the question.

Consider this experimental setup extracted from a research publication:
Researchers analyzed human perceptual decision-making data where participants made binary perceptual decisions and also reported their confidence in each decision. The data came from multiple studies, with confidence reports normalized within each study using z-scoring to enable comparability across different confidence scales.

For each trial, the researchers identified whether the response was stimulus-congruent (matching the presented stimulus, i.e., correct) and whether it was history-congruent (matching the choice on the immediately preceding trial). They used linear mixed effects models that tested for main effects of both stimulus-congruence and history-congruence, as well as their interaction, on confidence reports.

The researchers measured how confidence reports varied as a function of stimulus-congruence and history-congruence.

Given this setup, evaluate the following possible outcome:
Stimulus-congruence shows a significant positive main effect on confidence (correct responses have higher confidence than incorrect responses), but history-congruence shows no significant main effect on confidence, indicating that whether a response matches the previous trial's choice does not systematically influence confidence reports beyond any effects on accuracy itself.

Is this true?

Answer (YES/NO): NO